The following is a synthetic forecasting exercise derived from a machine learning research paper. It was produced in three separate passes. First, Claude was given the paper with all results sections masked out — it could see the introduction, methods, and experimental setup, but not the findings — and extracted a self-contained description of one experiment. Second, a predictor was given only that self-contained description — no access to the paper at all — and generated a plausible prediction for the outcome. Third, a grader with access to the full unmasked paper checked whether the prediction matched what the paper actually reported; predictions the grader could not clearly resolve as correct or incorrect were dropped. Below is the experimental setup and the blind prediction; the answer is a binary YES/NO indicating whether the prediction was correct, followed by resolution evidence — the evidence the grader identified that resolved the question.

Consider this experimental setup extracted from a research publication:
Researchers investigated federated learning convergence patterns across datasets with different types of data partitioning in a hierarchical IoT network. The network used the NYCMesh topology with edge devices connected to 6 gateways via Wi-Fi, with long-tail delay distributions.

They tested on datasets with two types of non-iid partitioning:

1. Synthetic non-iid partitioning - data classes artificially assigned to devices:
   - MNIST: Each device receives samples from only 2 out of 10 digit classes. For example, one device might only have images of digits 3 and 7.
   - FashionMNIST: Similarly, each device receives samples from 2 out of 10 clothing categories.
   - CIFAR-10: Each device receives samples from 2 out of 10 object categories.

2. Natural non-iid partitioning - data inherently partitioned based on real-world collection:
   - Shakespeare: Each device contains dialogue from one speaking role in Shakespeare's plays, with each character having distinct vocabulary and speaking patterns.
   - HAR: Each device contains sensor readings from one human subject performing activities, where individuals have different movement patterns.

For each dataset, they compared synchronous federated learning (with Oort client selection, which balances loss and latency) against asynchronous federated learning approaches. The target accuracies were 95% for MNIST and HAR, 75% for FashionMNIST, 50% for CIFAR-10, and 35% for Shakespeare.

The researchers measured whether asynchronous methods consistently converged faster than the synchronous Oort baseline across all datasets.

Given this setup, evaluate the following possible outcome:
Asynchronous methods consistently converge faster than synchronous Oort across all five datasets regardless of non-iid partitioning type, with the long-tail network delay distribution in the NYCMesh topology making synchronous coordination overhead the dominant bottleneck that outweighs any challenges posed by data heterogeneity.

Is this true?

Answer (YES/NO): NO